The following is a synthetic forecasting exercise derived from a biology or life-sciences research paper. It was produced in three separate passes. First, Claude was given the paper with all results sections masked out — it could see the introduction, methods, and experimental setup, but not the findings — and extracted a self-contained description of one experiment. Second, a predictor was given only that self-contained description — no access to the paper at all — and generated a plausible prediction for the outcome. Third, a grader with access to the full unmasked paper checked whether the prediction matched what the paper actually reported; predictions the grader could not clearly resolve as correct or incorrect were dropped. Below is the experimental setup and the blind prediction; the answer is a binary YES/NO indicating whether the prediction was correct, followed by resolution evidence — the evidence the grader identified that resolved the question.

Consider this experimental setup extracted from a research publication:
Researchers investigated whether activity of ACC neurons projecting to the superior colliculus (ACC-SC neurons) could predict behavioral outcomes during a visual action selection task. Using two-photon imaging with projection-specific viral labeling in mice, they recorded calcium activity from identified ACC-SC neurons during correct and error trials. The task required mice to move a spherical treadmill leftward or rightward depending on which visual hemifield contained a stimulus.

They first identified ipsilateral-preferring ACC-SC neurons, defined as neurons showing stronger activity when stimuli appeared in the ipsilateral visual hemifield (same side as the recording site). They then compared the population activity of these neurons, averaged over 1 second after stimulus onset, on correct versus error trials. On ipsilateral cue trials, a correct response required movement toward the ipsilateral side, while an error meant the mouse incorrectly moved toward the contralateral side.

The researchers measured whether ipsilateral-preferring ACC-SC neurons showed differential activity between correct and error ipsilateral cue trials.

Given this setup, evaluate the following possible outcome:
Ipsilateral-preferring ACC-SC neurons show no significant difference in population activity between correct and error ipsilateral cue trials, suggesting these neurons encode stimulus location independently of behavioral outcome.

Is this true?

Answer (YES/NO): NO